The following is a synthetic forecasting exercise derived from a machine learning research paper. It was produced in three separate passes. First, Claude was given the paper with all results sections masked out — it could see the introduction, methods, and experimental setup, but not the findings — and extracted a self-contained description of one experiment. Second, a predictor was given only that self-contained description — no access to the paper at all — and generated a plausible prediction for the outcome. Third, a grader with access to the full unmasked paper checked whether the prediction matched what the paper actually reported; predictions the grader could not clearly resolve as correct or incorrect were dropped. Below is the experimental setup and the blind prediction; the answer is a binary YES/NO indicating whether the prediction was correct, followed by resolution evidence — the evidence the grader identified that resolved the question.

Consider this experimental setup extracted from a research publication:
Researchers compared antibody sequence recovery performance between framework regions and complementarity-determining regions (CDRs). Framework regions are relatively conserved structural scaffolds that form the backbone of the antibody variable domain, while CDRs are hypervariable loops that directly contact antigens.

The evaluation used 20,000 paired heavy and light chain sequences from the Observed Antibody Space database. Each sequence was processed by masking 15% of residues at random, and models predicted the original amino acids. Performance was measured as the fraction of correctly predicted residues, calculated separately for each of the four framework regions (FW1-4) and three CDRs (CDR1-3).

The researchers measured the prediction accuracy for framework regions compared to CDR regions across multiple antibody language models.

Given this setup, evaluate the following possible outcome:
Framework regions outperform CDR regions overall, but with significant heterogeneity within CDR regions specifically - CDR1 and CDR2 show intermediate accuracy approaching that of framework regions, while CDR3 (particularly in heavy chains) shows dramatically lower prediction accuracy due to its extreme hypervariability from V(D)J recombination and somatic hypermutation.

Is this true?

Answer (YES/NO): YES